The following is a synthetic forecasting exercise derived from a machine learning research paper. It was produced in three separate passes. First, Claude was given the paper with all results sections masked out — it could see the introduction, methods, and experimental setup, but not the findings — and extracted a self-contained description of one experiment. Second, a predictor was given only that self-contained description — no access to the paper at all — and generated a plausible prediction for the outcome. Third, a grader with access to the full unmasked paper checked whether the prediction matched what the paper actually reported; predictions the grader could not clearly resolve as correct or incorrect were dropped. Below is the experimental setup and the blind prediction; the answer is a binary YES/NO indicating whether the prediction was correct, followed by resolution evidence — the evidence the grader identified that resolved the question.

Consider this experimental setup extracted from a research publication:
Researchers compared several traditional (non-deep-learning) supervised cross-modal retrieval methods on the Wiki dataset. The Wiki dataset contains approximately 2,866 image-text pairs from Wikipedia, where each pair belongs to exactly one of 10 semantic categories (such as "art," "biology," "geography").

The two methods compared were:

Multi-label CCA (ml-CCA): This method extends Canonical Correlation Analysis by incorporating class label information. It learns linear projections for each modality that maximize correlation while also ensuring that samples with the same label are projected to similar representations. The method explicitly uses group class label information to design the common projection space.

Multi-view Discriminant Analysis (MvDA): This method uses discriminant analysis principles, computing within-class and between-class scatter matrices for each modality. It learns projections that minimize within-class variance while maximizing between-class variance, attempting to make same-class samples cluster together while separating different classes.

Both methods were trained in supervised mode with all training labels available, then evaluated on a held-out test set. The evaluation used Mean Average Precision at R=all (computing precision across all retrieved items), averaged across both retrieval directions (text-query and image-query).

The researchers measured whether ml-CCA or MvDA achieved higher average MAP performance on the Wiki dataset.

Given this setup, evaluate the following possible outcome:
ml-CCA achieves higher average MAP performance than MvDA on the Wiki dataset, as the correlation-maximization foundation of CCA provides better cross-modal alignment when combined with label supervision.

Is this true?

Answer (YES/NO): YES